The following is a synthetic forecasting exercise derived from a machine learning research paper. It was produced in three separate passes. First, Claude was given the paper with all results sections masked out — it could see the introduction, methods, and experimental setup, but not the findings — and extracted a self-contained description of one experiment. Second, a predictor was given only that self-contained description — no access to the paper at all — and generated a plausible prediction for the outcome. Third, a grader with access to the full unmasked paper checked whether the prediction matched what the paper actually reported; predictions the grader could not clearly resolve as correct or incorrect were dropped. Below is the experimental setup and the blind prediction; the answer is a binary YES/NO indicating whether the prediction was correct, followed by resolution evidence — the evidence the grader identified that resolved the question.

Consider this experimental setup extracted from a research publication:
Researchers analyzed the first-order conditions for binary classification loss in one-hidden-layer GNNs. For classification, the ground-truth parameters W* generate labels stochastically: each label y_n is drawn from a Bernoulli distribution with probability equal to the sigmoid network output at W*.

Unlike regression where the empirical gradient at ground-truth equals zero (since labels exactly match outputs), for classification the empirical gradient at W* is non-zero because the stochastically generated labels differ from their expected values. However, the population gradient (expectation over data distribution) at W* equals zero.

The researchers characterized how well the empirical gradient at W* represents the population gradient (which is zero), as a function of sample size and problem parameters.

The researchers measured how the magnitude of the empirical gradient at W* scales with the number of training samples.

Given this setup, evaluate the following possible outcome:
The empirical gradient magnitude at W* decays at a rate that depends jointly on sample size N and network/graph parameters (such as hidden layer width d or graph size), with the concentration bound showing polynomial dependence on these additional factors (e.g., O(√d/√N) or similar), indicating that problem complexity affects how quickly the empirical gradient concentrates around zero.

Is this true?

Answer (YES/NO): YES